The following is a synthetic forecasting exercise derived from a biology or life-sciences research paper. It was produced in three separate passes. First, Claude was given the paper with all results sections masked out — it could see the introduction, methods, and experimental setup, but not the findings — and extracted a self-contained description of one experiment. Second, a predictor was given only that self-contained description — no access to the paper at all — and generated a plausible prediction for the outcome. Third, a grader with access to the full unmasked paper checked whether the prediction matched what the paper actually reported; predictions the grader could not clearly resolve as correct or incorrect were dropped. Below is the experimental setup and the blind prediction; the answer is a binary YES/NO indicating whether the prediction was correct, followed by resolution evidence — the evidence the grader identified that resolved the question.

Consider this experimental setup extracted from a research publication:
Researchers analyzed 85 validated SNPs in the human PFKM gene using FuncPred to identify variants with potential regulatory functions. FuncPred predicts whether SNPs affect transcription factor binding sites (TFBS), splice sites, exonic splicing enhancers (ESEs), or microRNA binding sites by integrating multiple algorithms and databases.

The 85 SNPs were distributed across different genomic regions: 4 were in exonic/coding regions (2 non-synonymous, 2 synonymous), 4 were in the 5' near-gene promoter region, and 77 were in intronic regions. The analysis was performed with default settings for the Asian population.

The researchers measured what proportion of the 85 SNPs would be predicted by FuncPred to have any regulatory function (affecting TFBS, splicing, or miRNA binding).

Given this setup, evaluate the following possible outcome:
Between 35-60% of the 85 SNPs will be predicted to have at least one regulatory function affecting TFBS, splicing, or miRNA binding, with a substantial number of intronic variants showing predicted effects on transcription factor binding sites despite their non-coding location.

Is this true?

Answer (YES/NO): NO